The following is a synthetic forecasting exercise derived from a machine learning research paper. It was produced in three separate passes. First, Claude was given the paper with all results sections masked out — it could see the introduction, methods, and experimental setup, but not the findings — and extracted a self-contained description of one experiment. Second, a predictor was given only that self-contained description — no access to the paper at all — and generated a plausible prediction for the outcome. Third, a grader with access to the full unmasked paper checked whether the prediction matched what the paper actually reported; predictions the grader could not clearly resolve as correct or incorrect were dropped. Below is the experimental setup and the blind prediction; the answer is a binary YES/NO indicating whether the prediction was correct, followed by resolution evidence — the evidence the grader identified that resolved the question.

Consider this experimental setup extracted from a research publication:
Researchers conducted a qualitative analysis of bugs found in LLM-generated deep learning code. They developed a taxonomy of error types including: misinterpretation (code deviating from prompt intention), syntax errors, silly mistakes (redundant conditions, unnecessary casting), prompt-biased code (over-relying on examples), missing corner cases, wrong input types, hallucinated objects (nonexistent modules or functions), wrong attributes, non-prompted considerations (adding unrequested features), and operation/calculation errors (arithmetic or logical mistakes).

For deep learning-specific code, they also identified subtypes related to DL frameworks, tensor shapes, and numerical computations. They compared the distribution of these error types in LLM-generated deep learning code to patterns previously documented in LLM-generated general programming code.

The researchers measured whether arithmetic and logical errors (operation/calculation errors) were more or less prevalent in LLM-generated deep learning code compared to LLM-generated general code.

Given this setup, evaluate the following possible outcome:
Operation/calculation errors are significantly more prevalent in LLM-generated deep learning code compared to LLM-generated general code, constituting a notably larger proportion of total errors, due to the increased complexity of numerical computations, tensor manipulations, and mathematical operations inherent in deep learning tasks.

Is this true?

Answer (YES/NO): YES